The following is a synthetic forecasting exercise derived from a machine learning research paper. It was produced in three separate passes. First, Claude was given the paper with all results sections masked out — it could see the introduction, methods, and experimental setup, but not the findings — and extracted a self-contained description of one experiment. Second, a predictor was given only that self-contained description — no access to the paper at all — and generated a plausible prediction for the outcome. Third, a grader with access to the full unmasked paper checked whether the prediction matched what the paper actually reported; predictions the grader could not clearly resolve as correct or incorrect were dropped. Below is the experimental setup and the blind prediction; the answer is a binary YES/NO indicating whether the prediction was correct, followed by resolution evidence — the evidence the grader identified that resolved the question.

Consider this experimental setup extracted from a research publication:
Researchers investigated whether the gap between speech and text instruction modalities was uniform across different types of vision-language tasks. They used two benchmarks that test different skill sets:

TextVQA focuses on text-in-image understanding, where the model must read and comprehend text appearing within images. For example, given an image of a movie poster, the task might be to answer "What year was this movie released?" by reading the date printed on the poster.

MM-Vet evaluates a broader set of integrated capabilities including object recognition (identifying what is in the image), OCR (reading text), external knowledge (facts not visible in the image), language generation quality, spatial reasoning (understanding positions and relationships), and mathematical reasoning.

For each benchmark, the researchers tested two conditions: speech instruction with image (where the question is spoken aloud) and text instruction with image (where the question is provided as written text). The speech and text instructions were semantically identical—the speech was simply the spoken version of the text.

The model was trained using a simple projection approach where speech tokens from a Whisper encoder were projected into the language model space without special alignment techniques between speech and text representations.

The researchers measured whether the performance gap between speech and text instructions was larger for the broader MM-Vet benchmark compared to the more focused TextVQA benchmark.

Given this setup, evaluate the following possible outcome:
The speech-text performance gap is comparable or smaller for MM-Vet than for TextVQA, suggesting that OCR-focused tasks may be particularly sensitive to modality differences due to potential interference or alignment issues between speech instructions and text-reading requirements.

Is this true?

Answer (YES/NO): NO